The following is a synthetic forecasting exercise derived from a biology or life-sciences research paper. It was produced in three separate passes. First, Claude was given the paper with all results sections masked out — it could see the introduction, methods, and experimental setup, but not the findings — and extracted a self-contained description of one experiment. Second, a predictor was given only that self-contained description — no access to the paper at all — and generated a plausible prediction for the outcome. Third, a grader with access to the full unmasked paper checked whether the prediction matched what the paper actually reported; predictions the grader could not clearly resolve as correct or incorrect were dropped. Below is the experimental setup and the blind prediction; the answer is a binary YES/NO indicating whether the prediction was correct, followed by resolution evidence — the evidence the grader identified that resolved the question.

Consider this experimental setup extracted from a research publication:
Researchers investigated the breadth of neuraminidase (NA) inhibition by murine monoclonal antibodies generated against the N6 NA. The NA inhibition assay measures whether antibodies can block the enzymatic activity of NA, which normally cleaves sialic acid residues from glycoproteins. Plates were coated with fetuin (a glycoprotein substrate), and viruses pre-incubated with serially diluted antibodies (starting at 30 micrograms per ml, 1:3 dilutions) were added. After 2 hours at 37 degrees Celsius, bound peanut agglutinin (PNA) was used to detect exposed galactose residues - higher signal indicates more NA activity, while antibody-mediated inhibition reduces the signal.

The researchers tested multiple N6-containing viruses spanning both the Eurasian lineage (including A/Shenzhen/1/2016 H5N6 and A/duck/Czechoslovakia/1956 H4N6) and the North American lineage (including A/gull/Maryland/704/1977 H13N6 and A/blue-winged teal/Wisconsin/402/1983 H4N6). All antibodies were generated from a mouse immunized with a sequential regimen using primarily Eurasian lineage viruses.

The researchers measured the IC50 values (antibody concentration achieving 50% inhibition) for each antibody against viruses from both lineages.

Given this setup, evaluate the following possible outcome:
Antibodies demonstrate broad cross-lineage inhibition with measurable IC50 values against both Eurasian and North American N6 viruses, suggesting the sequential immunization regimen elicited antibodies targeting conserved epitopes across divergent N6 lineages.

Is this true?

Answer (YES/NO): YES